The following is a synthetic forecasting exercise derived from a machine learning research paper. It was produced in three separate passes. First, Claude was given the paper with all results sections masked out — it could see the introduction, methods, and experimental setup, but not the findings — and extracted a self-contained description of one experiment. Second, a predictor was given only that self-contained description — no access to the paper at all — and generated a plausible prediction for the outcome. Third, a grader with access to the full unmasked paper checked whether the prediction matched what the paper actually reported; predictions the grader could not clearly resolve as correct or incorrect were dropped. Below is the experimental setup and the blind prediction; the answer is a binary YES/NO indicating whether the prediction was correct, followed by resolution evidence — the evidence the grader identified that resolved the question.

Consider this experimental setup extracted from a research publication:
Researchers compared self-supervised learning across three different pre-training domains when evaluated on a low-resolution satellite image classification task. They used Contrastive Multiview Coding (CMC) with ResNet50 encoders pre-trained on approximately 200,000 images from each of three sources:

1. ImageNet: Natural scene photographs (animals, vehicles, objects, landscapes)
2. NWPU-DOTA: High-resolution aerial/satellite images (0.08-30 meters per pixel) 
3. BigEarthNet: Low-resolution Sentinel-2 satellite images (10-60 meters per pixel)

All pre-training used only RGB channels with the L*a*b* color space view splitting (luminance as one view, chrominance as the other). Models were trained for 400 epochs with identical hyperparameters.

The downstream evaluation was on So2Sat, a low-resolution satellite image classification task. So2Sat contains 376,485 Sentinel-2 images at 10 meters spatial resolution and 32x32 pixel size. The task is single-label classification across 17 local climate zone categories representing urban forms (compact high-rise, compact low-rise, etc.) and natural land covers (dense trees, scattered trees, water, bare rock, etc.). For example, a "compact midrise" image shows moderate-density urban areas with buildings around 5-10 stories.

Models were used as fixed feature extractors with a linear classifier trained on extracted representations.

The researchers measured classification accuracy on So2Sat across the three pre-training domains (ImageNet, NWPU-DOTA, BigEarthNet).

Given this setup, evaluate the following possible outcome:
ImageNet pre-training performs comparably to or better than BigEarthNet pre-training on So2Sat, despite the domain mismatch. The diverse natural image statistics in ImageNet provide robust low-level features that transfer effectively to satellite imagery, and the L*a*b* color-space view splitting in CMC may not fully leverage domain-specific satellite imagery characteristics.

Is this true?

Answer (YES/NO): NO